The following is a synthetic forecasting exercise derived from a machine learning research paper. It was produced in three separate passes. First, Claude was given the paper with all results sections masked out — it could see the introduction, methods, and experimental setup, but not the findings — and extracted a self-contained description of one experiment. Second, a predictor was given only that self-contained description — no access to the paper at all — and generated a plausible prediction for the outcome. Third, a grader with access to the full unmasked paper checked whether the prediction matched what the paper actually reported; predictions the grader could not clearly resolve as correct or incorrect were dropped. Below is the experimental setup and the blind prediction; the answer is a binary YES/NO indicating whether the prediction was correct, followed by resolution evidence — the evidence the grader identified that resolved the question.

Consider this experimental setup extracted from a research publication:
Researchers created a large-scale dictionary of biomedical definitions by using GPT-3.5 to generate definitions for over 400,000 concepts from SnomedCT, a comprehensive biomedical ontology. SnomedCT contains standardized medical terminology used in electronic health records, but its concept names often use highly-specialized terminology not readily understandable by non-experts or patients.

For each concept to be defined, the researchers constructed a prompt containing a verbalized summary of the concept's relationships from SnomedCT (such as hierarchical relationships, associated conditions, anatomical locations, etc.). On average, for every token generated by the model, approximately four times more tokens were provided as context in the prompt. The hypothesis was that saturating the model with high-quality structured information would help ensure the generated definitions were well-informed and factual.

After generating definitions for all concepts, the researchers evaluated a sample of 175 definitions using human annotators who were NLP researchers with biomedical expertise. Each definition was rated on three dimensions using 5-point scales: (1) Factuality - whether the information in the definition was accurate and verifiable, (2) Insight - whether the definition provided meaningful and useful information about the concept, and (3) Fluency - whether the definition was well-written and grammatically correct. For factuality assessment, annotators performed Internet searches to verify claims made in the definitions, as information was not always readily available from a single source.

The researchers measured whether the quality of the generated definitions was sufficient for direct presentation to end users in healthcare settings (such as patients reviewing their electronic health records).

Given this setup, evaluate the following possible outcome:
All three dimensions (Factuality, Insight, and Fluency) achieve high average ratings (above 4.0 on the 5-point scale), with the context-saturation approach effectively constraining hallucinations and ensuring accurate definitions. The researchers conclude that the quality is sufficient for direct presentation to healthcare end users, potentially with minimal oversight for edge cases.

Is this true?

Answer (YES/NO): NO